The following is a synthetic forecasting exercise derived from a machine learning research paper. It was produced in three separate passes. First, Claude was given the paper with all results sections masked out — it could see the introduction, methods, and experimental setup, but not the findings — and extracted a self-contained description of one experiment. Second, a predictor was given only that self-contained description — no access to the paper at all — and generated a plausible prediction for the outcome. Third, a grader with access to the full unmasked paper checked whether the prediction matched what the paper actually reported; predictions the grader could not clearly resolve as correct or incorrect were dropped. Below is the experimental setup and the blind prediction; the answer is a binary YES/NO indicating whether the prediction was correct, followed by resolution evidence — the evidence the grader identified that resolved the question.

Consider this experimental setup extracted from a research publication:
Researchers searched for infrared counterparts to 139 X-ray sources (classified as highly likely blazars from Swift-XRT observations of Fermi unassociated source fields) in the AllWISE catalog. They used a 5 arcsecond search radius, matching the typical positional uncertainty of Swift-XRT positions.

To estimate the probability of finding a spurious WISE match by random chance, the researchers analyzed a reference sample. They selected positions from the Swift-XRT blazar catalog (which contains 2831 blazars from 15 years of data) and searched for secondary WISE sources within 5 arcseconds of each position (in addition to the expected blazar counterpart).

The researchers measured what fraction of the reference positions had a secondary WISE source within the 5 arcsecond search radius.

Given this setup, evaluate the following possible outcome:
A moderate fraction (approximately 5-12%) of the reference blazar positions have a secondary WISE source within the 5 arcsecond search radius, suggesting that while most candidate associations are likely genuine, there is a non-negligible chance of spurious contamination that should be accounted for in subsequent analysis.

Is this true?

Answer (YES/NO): NO